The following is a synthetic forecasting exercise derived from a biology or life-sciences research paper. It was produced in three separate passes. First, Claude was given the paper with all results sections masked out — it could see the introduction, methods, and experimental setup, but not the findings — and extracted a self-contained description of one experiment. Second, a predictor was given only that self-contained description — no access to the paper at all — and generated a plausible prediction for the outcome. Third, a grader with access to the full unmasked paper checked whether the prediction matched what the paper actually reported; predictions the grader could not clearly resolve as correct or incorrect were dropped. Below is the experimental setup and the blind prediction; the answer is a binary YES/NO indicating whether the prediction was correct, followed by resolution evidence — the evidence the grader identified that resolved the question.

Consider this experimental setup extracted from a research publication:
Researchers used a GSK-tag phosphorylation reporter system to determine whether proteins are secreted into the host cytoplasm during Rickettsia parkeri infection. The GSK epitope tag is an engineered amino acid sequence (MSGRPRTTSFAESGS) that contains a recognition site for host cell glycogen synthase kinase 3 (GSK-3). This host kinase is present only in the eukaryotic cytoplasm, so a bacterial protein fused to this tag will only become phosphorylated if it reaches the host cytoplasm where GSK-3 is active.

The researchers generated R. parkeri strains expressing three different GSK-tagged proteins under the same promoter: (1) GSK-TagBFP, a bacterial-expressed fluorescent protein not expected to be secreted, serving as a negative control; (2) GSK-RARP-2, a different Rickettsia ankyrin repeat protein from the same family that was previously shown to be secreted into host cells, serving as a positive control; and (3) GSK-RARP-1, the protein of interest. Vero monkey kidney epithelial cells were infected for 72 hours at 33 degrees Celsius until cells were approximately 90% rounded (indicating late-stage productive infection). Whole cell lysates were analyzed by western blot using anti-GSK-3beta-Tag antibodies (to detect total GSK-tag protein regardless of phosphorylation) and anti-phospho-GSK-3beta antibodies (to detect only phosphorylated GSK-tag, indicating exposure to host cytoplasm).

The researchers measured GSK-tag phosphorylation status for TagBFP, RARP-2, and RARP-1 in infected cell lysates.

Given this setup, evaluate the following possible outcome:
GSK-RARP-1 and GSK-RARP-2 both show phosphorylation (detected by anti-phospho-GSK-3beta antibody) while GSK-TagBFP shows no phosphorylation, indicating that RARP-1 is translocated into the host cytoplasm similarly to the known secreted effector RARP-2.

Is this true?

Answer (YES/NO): NO